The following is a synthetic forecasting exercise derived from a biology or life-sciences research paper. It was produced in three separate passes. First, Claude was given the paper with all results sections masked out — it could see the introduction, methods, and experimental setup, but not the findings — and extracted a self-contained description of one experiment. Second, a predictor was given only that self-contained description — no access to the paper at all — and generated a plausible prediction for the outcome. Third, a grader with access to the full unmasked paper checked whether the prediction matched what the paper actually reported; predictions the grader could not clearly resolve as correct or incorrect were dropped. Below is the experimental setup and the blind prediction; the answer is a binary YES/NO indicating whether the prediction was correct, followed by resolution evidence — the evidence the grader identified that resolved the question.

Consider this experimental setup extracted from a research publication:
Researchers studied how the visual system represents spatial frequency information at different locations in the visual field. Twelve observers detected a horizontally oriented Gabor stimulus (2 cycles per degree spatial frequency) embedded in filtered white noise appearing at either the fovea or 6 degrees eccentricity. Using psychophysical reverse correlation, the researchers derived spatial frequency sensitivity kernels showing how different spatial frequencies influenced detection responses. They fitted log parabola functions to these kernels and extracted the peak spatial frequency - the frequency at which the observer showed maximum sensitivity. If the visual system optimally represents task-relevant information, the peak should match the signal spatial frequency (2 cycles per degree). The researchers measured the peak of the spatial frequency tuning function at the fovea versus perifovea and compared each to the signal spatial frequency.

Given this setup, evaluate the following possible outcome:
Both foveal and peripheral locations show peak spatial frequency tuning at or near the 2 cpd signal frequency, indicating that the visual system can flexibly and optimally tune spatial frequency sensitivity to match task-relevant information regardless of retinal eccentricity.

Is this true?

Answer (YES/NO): NO